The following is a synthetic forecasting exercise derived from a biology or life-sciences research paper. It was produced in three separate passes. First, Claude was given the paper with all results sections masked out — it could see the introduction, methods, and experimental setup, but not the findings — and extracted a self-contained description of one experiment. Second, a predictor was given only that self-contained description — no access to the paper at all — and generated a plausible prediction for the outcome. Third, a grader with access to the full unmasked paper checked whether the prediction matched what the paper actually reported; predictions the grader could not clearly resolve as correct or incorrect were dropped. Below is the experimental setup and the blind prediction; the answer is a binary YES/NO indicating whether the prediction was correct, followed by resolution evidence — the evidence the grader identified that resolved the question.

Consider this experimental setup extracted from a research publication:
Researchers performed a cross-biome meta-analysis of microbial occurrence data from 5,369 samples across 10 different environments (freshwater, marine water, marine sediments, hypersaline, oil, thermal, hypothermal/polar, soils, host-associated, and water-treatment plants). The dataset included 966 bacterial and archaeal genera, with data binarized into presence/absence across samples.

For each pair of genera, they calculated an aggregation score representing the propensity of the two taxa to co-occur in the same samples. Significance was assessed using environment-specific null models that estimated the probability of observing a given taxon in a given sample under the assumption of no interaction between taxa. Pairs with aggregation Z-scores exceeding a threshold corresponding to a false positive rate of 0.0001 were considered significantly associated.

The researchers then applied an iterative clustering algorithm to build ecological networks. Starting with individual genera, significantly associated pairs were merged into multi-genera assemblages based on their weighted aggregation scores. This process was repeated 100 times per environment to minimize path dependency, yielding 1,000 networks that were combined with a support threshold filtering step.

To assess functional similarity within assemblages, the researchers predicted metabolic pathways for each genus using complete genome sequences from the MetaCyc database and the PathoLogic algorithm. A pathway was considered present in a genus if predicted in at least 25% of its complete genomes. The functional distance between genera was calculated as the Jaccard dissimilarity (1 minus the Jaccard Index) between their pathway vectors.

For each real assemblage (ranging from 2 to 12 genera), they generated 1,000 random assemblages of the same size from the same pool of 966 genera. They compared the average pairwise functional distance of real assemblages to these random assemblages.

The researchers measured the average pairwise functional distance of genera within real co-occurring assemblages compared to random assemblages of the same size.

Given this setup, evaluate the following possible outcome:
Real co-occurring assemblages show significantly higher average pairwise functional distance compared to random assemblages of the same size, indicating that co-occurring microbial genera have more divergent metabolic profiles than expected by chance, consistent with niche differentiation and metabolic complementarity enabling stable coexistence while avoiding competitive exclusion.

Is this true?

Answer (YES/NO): NO